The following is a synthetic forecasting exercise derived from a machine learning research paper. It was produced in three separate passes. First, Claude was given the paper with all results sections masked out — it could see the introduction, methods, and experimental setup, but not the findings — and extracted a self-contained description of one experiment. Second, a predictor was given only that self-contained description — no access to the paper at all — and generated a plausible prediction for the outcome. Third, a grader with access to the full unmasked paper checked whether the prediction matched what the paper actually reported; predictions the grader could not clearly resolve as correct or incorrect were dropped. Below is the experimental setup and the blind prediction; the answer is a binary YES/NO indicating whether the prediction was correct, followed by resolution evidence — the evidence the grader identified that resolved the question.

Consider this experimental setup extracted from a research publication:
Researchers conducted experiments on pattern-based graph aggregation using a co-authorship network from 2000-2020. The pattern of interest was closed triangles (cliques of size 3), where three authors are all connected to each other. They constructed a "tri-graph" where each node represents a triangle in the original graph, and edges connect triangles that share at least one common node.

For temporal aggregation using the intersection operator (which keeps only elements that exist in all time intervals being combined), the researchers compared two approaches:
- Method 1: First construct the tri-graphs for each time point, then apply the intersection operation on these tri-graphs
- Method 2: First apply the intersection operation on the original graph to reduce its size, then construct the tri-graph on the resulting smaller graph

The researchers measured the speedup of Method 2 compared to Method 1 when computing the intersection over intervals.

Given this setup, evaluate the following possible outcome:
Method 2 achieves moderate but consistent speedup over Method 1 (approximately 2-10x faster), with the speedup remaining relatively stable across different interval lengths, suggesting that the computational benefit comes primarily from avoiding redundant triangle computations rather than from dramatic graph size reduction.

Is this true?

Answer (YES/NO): NO